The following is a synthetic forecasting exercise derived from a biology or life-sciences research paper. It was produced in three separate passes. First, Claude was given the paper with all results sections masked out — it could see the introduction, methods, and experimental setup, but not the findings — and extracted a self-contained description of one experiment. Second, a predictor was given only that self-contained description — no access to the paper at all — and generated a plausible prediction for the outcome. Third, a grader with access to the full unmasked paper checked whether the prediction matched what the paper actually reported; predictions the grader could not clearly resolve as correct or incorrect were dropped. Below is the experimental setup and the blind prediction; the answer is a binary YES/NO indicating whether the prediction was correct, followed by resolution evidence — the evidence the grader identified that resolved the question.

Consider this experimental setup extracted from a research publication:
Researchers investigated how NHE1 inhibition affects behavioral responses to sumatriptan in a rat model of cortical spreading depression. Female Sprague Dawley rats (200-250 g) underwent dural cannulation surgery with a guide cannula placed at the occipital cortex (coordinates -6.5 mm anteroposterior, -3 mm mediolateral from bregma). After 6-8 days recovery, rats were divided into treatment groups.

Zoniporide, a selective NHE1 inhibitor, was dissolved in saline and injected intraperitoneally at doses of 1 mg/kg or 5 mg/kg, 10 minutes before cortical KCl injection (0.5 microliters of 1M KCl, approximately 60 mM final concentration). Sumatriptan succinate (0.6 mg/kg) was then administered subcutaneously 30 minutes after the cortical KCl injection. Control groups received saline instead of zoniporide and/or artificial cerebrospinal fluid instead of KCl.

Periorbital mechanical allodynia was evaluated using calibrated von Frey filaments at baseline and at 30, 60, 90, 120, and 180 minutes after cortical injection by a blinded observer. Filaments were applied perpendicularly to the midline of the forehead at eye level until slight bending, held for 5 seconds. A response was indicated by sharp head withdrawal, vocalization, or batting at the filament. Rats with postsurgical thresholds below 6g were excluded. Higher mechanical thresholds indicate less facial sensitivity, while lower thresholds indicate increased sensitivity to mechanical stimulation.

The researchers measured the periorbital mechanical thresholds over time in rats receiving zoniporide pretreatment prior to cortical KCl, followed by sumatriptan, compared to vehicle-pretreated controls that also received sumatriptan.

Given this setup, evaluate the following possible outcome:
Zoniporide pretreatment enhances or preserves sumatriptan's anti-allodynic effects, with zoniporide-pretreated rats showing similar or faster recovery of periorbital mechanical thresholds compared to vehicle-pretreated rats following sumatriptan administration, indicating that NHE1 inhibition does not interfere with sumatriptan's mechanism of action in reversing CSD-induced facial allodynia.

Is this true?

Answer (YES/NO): YES